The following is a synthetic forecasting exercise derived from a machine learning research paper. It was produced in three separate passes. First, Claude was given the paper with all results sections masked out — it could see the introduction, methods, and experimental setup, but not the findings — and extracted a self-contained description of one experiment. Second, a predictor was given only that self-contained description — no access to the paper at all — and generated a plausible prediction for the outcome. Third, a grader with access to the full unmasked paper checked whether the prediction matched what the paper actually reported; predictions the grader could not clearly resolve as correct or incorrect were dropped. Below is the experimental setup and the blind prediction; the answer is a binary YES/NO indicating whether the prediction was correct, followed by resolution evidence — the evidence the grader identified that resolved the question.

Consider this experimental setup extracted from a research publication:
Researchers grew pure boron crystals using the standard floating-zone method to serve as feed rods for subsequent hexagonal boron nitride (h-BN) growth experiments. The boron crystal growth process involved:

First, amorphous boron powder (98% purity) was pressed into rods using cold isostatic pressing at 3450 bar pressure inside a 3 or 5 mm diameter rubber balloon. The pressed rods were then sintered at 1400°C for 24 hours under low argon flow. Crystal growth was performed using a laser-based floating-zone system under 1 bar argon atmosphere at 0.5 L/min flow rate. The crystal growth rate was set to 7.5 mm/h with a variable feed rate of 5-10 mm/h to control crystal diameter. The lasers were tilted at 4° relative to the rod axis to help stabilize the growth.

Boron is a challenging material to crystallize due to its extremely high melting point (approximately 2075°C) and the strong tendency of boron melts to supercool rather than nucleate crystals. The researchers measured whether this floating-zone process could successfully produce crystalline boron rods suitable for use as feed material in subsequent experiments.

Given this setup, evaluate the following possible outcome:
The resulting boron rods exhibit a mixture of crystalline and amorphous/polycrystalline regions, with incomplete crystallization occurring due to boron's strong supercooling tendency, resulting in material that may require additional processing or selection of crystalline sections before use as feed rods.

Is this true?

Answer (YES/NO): NO